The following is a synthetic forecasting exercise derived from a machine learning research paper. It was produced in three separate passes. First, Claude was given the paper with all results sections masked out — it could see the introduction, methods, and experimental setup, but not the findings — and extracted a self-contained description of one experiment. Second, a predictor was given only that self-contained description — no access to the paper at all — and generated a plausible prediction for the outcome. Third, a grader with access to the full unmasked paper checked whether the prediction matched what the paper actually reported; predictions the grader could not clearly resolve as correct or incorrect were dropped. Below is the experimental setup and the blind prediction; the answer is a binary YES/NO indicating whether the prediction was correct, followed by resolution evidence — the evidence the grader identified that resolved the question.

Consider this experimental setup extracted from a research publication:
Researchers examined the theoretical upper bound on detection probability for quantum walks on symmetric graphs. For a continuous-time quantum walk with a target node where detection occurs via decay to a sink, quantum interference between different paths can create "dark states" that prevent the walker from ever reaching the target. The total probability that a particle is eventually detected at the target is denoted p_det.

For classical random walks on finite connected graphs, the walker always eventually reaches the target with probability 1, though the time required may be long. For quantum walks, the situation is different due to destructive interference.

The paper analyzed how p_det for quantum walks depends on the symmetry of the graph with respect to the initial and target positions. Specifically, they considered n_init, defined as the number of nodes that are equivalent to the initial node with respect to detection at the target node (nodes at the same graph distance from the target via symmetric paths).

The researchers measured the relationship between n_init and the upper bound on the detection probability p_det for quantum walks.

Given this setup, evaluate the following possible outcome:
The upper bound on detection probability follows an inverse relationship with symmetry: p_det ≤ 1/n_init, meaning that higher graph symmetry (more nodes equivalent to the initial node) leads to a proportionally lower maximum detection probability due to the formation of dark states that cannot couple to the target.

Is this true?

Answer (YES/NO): YES